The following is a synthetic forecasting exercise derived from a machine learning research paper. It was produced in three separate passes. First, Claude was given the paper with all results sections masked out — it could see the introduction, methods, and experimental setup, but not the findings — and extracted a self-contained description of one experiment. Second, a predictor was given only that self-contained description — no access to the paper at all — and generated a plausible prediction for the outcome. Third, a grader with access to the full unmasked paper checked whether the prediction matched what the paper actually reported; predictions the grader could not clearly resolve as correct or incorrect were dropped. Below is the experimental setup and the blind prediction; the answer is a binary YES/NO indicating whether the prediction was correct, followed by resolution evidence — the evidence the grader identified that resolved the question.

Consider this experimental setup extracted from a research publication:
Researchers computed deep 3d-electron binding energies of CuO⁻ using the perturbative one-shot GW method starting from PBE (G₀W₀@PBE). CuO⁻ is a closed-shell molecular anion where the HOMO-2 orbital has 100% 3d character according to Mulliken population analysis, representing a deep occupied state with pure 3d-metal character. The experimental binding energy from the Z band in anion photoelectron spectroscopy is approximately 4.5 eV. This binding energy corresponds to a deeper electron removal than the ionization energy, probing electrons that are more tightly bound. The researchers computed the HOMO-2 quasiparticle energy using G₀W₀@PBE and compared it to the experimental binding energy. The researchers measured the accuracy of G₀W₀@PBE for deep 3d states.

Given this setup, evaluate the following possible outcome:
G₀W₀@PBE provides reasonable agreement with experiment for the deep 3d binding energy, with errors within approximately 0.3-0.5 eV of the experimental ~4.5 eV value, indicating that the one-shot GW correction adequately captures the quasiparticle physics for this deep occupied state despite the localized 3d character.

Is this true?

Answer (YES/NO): NO